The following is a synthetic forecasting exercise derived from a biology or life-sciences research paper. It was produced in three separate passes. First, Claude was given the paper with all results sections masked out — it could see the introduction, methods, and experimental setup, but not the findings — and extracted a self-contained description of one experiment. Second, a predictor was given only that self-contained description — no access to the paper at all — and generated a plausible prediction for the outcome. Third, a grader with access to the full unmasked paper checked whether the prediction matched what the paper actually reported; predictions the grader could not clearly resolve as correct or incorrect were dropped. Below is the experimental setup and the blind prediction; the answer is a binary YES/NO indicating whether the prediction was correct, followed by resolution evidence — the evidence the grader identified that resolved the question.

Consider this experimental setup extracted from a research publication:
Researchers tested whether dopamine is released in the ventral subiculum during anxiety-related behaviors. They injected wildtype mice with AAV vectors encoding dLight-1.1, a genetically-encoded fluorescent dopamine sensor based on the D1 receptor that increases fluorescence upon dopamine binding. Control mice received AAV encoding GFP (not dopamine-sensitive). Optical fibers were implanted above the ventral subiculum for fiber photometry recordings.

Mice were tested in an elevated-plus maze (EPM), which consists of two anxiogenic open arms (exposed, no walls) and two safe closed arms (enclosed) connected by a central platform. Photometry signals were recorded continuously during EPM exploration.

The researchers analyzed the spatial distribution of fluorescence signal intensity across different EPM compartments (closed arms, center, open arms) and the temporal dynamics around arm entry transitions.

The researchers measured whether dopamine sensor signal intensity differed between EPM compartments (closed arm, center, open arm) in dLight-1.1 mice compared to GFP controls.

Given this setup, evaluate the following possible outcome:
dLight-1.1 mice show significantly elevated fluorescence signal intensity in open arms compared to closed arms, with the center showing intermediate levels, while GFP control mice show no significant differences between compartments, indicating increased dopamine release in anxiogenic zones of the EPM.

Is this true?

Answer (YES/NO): YES